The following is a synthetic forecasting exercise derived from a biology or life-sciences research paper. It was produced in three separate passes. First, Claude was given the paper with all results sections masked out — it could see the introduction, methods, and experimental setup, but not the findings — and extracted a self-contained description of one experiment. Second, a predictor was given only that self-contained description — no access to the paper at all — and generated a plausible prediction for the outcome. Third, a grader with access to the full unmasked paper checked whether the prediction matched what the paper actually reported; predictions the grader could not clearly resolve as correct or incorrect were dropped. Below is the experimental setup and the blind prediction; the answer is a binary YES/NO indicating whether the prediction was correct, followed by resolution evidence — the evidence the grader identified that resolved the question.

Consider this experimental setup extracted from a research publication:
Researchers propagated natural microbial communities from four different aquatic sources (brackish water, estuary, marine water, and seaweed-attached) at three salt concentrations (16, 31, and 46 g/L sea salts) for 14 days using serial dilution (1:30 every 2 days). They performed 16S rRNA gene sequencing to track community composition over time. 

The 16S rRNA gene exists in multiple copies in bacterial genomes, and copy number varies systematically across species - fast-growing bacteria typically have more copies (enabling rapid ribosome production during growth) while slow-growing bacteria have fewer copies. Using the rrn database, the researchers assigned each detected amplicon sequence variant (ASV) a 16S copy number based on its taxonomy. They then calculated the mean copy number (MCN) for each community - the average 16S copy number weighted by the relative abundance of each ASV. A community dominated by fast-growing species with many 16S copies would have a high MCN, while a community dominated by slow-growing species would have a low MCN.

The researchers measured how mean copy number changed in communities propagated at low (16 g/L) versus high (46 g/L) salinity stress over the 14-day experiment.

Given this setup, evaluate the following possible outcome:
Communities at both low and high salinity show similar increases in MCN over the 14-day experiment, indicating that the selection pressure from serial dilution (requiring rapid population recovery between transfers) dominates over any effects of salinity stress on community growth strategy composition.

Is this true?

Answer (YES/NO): NO